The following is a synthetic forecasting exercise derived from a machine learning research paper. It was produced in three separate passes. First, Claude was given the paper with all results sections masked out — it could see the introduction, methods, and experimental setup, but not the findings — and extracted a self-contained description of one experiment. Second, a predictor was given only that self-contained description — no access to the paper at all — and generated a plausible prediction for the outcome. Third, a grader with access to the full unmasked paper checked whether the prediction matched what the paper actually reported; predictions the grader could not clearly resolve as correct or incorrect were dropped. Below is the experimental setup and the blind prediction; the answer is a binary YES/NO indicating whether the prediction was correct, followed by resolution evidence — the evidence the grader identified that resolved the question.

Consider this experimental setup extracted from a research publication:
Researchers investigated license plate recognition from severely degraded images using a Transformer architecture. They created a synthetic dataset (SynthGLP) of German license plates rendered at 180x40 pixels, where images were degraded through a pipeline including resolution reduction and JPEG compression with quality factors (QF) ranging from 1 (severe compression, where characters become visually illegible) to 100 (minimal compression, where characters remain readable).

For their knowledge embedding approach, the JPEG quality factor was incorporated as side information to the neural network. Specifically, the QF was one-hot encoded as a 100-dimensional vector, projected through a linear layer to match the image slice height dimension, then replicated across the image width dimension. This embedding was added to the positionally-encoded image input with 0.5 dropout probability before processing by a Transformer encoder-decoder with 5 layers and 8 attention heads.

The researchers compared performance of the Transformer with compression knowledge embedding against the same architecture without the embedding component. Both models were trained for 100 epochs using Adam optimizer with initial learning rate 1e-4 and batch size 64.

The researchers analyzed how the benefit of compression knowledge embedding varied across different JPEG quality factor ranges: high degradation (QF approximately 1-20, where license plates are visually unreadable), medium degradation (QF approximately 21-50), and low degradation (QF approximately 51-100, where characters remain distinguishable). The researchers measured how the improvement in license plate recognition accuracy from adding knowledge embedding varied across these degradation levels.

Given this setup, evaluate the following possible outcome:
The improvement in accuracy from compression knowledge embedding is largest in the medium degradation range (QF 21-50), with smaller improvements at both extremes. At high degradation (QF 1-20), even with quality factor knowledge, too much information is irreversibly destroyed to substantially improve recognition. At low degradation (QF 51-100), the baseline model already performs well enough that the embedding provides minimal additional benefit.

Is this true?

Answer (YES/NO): NO